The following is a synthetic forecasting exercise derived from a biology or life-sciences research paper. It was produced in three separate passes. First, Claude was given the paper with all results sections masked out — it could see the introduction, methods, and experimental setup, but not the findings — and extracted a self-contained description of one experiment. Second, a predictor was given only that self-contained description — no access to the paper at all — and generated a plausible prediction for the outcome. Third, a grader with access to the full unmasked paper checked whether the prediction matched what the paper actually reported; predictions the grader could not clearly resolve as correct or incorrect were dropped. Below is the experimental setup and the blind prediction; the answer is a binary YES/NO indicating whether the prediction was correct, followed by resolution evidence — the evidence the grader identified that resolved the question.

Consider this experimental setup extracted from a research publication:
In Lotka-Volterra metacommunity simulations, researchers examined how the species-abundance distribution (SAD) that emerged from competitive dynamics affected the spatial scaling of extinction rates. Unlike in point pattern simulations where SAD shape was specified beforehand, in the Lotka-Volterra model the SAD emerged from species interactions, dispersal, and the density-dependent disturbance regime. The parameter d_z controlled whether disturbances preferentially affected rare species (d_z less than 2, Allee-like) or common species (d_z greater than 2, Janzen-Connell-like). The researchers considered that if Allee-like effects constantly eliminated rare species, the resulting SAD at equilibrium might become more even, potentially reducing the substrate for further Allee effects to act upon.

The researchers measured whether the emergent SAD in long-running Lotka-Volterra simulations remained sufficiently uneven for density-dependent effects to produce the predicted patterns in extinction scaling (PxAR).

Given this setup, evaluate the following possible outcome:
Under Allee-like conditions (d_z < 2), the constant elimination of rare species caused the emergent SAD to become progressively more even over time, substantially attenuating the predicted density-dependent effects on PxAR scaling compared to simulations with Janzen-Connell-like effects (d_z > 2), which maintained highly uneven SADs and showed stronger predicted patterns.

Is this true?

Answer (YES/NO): NO